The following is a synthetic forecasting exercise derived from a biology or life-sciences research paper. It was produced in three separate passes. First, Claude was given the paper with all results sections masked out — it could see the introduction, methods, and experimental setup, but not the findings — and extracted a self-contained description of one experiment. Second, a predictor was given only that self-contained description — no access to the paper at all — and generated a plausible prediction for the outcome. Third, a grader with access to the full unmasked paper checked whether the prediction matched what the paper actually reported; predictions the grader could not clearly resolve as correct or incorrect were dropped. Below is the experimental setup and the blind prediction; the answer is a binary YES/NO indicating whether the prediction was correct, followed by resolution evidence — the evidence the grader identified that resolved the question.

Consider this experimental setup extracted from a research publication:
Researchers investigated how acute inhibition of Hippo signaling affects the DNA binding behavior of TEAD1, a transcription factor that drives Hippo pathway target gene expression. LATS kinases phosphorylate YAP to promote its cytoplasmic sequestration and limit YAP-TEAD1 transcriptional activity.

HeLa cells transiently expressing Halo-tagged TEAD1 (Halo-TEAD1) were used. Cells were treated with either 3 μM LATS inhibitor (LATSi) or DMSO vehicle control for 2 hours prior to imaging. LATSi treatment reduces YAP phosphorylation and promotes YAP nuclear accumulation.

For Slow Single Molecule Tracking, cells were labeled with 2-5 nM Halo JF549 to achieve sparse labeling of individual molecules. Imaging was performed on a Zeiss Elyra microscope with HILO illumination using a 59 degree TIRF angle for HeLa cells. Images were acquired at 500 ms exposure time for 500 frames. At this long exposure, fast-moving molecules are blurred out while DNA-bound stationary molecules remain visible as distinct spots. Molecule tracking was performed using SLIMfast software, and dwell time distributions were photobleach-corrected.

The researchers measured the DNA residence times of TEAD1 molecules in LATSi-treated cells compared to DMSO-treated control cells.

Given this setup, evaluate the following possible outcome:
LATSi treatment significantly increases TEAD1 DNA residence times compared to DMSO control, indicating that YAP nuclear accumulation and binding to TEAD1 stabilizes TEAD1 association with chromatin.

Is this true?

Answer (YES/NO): YES